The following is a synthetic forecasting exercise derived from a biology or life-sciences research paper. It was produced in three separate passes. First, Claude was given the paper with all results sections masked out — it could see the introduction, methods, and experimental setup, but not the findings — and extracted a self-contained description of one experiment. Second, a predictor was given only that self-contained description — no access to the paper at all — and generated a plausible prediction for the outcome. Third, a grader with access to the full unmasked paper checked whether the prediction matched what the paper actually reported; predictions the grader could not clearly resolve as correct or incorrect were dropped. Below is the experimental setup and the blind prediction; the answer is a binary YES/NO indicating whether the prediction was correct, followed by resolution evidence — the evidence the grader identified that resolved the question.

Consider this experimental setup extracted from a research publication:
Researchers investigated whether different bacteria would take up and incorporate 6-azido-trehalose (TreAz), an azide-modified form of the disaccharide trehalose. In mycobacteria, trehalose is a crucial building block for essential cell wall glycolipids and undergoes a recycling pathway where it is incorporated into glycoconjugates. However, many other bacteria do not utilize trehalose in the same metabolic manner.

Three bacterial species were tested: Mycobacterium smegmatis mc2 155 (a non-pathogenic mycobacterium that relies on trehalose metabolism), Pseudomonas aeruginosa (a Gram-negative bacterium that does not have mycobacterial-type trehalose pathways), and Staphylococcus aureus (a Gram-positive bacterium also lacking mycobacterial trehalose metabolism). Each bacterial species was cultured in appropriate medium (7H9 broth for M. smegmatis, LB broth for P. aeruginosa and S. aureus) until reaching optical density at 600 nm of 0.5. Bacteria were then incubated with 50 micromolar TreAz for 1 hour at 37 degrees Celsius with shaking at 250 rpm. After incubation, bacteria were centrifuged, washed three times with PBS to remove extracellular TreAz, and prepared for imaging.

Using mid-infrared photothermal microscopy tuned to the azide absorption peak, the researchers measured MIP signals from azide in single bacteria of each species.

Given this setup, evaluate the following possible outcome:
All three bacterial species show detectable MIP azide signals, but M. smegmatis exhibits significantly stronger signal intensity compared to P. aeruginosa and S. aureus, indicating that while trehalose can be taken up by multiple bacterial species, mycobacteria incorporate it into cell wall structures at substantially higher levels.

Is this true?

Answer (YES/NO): NO